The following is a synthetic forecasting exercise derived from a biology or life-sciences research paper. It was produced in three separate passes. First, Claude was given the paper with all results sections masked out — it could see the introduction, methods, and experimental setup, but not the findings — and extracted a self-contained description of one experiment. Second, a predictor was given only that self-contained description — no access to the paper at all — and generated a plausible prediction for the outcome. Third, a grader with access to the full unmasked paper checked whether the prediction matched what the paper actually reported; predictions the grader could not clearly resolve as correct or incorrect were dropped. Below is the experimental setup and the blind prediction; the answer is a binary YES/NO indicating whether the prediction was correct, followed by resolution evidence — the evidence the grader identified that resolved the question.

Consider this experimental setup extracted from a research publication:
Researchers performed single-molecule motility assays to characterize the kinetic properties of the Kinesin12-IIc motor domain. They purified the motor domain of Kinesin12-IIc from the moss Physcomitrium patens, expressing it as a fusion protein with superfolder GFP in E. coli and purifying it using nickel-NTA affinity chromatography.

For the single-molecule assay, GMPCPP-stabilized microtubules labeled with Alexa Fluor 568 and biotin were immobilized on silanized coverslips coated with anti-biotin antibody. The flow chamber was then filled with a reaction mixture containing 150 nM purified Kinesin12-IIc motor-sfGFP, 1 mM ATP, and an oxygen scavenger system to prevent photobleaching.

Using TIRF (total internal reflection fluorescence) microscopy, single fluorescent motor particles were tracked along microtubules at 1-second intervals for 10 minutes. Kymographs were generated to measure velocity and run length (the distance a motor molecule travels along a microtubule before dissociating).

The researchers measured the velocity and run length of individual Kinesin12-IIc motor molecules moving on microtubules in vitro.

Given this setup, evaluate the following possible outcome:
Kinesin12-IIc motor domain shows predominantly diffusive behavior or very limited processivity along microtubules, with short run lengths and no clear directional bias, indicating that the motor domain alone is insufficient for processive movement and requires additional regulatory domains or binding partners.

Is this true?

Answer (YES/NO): NO